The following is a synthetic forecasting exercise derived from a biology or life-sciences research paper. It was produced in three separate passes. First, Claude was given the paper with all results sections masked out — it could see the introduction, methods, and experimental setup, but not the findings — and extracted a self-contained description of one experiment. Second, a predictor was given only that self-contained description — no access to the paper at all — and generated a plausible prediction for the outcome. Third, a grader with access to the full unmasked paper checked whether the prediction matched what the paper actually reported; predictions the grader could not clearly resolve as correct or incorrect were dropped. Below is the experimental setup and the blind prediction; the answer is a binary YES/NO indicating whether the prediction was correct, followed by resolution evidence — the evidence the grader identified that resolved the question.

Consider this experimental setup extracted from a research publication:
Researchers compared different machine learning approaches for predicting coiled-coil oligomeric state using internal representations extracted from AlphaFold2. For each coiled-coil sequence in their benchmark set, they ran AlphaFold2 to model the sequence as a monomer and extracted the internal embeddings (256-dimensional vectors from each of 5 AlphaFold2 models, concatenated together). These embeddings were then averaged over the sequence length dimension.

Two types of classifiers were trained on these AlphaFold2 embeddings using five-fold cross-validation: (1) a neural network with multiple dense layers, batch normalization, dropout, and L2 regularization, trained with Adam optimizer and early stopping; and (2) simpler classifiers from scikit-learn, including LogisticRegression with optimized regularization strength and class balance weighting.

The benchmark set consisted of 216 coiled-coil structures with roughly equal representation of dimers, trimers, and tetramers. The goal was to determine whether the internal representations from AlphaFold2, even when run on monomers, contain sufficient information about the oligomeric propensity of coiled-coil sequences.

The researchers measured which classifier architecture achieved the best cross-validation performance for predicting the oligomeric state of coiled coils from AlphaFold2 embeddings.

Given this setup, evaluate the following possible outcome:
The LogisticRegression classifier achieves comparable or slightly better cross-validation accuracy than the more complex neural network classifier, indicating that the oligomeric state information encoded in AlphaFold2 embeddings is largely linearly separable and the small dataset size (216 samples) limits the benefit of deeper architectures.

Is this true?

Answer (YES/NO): YES